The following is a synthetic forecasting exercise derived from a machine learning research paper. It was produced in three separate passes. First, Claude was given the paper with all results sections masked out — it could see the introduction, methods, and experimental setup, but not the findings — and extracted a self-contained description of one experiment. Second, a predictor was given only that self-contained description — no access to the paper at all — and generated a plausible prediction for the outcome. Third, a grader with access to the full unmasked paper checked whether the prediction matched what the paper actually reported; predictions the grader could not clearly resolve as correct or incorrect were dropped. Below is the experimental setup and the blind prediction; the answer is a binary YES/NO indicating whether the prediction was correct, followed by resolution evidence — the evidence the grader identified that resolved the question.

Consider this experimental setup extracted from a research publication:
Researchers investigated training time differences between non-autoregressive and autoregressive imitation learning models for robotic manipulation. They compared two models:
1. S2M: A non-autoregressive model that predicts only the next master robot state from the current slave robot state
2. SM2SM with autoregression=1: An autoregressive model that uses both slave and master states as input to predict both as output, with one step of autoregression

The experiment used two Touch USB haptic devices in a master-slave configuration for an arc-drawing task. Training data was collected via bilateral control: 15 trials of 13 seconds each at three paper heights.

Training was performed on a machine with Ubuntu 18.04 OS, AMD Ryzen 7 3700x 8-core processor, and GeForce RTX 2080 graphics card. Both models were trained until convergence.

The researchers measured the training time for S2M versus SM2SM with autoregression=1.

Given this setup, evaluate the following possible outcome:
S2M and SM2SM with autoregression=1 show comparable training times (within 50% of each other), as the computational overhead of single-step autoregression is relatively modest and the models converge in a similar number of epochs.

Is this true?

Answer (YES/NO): YES